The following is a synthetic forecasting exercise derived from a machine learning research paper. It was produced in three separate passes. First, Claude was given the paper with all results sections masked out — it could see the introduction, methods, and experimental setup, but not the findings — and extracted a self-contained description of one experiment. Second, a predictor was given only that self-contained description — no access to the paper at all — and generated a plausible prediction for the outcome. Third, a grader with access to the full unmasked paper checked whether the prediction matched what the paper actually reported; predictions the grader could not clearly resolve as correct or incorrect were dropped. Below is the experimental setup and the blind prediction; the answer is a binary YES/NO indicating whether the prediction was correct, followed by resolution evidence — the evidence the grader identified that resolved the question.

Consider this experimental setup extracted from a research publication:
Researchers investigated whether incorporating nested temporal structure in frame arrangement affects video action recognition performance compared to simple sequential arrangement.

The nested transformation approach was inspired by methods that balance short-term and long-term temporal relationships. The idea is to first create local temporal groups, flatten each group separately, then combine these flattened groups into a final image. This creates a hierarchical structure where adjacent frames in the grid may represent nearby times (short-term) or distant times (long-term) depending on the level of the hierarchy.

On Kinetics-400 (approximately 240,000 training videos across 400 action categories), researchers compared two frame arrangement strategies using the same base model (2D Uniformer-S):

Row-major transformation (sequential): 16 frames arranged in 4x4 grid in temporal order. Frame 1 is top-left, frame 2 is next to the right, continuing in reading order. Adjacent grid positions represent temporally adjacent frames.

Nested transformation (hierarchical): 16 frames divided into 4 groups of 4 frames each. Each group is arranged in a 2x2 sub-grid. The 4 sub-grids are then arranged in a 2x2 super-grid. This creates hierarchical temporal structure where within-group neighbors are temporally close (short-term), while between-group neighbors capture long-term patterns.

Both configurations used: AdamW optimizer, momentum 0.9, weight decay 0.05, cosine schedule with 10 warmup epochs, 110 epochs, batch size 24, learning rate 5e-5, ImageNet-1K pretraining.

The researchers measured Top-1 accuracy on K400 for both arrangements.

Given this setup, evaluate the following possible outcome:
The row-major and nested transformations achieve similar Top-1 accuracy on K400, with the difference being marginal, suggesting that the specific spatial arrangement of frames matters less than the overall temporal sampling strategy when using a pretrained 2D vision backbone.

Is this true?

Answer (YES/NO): YES